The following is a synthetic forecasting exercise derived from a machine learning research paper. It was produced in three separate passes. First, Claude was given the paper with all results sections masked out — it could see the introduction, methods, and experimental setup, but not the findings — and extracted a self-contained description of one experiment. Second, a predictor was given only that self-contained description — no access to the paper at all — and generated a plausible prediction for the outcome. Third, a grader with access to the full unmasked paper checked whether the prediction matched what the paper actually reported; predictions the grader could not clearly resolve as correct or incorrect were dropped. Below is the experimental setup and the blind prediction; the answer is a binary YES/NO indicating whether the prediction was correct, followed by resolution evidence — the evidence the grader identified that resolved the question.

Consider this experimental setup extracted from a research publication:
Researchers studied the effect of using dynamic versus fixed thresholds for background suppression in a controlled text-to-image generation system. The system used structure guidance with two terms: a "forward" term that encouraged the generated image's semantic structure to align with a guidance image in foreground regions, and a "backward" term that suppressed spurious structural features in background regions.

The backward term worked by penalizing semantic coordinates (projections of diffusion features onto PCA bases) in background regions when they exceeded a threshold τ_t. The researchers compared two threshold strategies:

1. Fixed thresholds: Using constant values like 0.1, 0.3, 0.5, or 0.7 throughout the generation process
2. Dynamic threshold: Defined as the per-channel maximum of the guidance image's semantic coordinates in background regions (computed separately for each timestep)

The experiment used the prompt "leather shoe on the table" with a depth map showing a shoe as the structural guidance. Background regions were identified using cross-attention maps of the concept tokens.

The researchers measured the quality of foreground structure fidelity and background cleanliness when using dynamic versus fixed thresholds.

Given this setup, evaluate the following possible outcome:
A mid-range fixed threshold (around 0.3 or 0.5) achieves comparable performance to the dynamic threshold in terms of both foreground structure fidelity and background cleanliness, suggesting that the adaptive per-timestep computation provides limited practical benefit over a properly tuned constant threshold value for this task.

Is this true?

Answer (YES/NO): NO